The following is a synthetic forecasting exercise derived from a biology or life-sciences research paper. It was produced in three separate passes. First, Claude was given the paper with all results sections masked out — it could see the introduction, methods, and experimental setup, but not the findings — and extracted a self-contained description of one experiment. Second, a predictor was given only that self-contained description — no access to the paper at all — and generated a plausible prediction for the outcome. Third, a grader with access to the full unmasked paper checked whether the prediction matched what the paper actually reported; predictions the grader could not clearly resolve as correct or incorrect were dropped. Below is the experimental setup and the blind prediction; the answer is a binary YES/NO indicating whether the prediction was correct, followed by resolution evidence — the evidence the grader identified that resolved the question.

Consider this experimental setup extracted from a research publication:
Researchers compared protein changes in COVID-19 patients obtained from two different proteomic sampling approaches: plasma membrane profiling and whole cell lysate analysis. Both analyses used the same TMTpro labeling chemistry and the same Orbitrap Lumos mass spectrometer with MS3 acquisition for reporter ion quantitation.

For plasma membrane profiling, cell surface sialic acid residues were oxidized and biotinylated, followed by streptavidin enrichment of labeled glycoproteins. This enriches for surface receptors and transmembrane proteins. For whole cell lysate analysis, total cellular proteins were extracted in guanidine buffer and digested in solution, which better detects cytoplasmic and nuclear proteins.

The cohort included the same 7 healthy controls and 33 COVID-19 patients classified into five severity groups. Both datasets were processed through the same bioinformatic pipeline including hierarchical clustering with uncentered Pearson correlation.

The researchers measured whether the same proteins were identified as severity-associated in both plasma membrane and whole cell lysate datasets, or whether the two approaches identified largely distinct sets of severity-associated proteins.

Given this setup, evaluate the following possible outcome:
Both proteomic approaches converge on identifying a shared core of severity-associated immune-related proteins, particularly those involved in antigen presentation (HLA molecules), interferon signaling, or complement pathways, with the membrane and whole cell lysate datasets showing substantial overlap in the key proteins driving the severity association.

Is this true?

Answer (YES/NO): NO